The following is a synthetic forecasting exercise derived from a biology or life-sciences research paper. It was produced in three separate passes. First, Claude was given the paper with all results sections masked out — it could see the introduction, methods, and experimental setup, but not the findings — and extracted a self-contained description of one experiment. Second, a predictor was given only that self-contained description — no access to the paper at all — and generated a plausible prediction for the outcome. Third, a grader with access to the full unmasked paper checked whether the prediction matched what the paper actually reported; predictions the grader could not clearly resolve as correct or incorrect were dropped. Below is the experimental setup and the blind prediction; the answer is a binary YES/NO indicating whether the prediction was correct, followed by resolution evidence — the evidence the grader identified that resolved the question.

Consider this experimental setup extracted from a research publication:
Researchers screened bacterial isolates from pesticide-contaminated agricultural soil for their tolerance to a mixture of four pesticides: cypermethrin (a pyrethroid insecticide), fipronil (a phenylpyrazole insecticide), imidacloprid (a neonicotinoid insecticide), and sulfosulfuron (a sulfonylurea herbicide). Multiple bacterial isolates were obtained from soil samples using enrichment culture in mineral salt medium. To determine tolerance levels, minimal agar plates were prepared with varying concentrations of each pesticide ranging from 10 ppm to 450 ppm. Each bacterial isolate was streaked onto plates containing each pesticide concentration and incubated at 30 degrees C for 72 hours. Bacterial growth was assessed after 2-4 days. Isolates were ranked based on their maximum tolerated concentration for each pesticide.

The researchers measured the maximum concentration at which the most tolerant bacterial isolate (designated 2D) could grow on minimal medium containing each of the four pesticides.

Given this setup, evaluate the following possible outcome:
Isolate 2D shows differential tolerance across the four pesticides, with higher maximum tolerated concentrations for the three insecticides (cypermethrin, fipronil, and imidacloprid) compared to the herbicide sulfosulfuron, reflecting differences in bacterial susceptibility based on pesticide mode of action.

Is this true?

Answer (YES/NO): NO